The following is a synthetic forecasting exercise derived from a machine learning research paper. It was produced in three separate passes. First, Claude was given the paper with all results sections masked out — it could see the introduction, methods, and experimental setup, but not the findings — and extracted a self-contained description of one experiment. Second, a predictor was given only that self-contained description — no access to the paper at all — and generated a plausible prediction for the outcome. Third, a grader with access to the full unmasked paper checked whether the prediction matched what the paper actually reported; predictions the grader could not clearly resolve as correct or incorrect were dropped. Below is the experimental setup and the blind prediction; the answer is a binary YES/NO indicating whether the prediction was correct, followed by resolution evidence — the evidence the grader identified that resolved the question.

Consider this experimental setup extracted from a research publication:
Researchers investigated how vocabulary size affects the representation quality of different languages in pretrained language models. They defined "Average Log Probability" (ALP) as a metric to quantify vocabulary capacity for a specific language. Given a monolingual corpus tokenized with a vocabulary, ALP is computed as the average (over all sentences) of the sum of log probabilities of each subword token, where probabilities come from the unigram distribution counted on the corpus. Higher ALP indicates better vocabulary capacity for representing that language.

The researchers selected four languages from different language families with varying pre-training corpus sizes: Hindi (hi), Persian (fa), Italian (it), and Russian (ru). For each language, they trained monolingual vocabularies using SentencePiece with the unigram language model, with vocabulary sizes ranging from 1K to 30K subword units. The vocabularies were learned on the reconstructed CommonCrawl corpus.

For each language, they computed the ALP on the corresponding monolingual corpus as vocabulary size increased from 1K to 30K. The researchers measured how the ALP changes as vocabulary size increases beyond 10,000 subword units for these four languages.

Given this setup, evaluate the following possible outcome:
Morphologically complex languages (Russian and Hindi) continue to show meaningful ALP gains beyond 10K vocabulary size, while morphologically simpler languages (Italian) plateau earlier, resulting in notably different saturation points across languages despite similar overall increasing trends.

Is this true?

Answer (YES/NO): NO